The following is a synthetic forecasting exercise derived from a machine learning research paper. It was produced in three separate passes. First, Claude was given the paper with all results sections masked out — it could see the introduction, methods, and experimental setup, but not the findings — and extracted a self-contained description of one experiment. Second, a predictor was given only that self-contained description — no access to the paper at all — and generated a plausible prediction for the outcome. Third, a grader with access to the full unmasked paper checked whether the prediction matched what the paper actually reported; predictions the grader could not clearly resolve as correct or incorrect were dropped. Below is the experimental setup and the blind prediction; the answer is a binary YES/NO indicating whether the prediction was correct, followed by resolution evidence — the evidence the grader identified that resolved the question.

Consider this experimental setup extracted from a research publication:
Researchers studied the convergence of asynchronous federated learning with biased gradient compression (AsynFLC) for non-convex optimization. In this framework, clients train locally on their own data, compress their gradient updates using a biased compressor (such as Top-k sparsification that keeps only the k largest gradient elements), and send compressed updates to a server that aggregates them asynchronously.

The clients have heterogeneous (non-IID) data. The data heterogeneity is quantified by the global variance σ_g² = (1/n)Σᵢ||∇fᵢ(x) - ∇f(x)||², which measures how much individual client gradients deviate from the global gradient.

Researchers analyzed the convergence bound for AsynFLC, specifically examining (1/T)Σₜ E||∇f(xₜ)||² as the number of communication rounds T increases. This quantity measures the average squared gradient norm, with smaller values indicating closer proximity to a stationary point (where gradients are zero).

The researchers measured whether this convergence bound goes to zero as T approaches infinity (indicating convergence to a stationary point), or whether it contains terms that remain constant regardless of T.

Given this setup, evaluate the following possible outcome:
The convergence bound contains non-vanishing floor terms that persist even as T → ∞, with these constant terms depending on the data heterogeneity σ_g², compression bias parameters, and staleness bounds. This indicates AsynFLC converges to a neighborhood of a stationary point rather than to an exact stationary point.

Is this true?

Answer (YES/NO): YES